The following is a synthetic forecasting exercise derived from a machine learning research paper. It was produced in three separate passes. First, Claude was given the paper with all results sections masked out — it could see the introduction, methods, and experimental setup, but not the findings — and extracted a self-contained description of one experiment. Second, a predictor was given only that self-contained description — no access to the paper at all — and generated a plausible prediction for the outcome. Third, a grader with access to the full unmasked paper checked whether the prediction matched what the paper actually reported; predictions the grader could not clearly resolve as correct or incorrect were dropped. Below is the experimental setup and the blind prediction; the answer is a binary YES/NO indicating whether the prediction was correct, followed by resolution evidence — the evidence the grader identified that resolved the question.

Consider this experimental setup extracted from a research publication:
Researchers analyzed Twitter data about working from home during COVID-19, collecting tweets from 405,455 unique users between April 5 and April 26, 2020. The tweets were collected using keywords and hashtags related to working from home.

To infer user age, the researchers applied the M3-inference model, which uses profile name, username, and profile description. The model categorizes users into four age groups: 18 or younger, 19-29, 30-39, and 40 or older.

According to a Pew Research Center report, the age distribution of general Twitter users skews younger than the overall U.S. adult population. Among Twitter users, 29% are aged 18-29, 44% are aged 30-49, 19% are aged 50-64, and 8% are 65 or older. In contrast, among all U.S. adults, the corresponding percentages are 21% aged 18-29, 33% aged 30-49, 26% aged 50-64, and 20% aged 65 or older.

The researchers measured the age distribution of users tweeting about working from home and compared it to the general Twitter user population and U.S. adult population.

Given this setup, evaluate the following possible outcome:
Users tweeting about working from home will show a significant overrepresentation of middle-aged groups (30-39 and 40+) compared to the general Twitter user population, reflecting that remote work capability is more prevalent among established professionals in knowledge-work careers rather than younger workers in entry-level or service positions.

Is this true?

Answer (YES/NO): YES